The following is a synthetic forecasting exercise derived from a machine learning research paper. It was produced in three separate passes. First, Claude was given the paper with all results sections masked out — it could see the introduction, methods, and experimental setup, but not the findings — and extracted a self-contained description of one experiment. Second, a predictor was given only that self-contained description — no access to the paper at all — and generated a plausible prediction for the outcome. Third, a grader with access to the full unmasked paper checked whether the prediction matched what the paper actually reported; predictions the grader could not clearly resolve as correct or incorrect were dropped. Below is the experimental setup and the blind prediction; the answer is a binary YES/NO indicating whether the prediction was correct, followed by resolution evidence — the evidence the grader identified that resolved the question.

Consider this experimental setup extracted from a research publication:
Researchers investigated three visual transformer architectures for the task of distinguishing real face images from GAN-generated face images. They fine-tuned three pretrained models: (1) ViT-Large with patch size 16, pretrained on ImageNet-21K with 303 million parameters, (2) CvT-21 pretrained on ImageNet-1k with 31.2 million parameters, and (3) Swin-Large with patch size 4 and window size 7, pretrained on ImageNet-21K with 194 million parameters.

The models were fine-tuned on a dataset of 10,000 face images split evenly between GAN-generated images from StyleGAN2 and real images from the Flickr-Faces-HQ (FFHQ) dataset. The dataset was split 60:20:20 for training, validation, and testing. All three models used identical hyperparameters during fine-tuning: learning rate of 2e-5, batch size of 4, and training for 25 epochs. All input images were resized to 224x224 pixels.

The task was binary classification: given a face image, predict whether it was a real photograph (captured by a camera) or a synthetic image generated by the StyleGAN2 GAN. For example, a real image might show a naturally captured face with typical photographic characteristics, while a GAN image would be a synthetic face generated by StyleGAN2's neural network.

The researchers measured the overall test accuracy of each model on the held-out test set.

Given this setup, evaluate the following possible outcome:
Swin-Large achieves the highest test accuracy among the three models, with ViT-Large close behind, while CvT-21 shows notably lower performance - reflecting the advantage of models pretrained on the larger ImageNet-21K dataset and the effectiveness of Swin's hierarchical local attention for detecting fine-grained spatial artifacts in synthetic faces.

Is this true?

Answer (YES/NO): NO